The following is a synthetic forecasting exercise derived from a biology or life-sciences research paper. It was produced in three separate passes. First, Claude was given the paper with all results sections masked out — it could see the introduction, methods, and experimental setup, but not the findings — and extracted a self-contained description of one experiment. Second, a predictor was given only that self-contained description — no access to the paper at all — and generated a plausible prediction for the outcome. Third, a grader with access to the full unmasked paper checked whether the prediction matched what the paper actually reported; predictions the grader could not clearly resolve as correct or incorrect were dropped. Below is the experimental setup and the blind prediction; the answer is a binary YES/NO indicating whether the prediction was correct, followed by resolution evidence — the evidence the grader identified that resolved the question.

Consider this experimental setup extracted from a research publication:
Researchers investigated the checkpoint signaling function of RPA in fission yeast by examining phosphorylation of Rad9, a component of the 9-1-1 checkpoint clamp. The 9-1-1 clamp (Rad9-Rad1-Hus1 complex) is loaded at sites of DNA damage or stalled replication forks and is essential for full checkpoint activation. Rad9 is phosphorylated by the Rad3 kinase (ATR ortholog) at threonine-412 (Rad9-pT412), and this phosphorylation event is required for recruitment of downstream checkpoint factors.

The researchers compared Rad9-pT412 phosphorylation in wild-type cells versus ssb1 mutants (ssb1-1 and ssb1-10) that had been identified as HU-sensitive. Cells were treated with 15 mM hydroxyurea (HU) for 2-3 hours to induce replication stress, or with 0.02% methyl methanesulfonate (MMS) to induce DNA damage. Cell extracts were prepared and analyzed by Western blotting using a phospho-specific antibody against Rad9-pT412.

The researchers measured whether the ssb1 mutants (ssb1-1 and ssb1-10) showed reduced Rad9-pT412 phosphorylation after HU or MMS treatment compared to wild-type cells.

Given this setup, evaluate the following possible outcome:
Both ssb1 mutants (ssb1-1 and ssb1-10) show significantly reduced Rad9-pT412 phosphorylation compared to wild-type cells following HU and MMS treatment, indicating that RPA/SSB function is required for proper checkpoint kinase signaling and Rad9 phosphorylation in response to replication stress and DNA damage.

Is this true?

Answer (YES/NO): NO